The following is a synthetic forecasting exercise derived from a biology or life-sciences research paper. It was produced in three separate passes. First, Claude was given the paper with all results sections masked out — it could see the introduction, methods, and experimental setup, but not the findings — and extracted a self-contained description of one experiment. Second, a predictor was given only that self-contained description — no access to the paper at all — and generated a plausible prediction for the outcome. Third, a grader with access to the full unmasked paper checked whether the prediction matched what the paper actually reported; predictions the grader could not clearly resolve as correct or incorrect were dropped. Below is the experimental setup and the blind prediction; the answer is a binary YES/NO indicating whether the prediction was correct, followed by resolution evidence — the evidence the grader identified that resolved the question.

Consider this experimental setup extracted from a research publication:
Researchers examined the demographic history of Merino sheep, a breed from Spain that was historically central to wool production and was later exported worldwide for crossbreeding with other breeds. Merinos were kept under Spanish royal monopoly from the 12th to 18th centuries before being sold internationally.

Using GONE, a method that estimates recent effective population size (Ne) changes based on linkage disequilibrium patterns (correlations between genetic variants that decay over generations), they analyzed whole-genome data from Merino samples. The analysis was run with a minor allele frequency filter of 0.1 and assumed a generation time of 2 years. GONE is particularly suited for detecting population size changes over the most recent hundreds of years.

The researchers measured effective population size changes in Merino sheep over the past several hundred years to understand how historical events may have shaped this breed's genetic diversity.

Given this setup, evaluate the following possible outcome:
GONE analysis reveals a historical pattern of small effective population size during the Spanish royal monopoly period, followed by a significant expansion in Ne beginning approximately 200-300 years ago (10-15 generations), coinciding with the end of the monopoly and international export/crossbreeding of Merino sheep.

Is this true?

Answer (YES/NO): NO